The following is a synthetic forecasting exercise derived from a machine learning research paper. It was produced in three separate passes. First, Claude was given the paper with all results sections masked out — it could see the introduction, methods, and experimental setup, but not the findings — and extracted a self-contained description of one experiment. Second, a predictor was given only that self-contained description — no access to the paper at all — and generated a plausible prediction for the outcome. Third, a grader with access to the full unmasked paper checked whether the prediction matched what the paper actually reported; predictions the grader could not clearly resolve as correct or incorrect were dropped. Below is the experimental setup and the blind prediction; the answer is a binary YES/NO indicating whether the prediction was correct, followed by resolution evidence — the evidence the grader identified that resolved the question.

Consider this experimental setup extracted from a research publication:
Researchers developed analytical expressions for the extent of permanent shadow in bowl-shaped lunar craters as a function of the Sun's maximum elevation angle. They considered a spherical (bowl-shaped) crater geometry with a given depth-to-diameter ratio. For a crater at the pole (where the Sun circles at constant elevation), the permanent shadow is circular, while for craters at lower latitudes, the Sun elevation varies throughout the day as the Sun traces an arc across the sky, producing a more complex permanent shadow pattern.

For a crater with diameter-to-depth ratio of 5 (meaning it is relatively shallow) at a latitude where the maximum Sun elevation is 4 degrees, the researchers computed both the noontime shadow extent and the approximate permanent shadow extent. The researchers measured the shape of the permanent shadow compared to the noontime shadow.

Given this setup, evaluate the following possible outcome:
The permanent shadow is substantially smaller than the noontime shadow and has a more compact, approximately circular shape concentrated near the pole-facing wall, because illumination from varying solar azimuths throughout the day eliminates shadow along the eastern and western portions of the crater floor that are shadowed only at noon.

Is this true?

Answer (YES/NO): NO